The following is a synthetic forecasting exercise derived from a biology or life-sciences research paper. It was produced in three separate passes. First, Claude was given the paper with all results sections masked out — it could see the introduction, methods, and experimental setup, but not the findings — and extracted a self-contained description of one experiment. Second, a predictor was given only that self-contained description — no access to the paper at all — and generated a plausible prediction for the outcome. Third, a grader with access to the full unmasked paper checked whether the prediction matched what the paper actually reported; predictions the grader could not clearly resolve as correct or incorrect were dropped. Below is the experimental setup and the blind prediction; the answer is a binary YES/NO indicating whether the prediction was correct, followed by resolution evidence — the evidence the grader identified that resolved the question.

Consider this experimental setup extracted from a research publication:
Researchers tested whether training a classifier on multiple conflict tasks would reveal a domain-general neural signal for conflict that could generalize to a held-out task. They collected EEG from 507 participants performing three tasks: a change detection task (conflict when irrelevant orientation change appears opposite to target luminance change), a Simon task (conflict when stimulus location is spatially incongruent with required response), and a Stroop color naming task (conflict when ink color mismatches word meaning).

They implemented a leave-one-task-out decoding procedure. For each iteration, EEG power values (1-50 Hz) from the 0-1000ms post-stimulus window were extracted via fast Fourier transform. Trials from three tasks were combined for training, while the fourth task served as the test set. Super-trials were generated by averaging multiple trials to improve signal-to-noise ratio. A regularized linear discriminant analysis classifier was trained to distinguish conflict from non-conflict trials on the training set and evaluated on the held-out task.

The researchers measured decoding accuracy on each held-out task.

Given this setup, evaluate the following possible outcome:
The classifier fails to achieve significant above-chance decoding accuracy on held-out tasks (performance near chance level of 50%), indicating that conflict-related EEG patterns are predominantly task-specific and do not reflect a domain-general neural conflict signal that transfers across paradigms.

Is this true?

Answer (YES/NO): YES